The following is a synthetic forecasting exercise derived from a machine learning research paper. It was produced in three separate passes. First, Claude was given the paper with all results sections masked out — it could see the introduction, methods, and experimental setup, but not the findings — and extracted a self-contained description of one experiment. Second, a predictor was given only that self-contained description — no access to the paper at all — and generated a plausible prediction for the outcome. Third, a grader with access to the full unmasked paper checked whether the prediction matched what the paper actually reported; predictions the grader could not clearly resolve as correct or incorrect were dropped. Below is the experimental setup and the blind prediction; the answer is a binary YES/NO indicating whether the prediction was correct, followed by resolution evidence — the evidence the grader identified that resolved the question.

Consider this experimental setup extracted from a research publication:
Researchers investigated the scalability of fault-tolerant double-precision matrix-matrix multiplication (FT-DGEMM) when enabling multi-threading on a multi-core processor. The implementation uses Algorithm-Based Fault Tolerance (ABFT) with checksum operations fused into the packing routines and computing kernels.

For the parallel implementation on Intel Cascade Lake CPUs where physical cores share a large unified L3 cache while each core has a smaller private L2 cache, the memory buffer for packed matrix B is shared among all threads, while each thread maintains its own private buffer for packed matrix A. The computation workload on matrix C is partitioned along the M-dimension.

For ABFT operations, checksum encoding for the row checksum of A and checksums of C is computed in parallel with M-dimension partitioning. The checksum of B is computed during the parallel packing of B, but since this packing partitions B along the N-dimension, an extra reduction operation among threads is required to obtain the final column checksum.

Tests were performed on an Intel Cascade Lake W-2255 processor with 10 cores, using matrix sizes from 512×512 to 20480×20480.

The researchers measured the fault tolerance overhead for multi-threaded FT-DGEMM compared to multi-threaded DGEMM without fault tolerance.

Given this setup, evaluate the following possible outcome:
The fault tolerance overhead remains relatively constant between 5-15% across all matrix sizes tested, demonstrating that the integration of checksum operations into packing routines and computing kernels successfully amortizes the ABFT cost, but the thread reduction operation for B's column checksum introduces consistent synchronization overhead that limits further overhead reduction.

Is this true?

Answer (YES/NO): NO